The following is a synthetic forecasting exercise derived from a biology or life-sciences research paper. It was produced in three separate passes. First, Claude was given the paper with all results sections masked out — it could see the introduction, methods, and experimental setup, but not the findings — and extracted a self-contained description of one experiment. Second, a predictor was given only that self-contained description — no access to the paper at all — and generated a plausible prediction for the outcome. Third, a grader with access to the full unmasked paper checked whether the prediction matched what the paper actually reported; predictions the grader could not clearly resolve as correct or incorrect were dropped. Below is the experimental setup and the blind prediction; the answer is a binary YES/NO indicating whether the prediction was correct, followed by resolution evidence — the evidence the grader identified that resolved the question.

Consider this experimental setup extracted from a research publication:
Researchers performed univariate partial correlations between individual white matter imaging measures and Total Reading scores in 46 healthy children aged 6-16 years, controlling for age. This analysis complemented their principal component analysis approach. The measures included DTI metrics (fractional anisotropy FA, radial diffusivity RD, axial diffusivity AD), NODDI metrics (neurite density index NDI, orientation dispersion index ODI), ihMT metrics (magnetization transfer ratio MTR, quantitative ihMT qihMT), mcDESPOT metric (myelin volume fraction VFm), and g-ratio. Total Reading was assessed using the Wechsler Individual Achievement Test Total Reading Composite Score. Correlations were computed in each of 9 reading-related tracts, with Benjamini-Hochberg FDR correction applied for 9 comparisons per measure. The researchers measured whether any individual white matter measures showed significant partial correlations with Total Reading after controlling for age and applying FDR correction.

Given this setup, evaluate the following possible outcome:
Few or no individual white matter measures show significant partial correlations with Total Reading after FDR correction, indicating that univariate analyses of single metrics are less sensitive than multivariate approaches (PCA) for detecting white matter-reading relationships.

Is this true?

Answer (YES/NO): NO